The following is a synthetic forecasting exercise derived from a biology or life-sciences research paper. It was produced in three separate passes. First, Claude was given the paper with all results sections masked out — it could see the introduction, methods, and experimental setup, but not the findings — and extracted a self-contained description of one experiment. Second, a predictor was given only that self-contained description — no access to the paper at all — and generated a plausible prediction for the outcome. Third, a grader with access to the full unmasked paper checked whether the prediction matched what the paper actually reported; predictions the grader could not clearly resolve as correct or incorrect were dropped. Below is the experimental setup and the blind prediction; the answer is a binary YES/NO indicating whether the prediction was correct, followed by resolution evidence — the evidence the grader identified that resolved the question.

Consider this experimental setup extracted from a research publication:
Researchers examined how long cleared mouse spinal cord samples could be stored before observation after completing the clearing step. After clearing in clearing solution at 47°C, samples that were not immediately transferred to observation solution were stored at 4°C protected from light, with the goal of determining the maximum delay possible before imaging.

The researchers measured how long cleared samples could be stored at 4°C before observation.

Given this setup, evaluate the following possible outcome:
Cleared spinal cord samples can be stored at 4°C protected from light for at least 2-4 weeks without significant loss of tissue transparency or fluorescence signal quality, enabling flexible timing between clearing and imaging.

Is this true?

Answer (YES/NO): NO